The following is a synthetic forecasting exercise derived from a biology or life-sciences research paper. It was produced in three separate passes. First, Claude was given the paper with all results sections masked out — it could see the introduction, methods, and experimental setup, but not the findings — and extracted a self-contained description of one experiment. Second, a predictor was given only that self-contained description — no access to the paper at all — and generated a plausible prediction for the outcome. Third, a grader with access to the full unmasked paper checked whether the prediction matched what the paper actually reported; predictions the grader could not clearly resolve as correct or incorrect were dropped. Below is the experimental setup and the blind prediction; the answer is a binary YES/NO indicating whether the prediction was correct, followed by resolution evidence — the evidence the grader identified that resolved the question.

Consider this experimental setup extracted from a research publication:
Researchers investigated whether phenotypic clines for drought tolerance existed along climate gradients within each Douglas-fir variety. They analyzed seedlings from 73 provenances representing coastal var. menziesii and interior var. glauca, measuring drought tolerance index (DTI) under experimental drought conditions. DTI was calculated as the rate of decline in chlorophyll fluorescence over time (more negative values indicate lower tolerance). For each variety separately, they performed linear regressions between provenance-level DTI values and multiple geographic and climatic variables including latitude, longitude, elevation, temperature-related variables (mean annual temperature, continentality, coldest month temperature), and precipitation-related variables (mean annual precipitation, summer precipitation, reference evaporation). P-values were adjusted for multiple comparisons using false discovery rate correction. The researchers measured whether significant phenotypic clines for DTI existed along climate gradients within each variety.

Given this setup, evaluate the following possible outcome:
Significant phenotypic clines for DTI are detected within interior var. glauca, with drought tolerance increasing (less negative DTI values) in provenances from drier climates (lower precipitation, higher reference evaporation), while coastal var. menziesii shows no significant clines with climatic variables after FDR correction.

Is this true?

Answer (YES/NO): NO